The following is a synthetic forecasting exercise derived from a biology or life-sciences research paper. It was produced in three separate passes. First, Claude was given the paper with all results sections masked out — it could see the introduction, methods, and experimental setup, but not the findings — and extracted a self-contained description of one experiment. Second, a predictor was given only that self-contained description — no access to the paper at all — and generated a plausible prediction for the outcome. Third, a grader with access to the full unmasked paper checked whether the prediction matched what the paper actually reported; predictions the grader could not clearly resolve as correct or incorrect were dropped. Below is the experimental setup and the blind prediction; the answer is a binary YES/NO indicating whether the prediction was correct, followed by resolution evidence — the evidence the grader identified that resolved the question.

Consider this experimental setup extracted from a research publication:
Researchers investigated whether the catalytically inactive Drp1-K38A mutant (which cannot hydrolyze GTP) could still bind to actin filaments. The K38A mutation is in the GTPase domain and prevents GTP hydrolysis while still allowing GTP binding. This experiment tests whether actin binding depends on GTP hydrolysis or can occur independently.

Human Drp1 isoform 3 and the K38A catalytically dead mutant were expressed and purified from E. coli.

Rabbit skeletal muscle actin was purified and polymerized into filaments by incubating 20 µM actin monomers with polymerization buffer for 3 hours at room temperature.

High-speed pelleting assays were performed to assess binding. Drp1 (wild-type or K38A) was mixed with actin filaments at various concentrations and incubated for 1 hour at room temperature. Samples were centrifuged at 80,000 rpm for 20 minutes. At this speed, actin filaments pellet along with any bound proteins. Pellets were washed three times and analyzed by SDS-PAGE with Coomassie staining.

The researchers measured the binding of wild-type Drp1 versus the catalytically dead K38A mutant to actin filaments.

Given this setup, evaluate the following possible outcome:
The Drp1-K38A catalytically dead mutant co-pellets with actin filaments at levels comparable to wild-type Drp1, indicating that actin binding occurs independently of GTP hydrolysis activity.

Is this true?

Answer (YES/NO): YES